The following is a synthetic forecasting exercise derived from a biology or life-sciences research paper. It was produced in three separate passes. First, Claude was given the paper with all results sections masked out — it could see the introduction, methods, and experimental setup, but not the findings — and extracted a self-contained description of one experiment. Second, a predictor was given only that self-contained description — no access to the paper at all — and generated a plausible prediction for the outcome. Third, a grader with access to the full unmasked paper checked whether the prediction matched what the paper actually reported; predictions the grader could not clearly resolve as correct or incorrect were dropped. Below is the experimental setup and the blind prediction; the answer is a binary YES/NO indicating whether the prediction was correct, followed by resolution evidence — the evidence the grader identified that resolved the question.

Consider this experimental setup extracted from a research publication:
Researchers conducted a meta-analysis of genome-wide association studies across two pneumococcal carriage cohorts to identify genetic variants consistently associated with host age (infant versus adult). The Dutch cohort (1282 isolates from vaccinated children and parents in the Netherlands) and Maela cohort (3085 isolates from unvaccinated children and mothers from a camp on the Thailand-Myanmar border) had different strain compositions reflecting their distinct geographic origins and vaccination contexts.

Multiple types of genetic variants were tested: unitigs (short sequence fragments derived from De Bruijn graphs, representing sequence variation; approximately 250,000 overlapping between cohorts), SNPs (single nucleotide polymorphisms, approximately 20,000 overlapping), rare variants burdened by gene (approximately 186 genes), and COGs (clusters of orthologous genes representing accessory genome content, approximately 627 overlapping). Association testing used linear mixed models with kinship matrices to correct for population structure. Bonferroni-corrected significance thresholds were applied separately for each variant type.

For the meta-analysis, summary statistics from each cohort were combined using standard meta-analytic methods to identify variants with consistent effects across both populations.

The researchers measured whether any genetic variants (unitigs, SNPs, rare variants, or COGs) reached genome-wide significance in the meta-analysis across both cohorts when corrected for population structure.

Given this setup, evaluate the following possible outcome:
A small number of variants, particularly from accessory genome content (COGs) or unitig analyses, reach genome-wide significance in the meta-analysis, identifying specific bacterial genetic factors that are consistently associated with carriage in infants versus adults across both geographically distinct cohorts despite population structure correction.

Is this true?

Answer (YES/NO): YES